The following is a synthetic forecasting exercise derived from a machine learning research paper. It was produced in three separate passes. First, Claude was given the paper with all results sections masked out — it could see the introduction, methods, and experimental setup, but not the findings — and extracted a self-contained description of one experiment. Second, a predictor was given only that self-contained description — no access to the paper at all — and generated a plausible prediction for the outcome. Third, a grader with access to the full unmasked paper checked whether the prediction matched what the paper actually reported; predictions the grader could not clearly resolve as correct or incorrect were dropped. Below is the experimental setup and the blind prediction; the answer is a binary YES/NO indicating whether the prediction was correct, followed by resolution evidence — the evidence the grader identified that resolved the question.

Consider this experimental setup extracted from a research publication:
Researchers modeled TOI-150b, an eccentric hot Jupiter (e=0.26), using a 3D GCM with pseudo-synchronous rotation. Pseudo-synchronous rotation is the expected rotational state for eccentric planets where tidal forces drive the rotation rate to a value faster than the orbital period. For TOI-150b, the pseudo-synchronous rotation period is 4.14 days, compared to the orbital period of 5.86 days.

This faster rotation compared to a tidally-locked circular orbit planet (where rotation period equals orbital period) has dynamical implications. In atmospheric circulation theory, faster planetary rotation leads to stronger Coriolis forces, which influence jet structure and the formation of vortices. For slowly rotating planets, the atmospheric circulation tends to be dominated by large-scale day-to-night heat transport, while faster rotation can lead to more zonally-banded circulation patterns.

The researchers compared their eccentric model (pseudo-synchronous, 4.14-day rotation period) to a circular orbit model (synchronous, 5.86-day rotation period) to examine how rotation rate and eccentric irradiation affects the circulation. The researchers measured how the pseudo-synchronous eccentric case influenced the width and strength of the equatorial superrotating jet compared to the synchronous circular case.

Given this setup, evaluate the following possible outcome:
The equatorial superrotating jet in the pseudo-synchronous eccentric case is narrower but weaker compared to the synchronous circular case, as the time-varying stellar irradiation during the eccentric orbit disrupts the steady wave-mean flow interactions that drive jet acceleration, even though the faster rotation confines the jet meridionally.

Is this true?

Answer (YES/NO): NO